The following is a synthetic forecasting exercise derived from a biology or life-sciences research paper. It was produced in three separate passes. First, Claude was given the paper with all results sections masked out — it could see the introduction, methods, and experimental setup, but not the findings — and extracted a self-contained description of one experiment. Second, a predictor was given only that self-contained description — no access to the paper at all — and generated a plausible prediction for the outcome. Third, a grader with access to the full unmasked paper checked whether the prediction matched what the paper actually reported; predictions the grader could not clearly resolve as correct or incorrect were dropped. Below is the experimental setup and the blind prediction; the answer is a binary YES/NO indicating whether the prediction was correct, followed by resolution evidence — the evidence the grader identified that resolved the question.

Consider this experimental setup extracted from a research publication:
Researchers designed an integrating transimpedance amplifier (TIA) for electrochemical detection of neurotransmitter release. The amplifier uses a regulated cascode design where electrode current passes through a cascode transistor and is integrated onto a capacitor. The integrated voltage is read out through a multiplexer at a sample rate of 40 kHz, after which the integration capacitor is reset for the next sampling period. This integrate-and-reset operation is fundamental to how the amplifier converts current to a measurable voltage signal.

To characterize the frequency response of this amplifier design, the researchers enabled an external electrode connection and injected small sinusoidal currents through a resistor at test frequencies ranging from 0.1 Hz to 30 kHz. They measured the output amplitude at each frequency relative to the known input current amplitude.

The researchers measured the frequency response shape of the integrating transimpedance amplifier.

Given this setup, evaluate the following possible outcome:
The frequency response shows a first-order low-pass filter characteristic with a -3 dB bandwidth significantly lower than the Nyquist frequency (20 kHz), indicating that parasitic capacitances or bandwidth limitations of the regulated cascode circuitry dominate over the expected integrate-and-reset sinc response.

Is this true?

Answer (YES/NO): NO